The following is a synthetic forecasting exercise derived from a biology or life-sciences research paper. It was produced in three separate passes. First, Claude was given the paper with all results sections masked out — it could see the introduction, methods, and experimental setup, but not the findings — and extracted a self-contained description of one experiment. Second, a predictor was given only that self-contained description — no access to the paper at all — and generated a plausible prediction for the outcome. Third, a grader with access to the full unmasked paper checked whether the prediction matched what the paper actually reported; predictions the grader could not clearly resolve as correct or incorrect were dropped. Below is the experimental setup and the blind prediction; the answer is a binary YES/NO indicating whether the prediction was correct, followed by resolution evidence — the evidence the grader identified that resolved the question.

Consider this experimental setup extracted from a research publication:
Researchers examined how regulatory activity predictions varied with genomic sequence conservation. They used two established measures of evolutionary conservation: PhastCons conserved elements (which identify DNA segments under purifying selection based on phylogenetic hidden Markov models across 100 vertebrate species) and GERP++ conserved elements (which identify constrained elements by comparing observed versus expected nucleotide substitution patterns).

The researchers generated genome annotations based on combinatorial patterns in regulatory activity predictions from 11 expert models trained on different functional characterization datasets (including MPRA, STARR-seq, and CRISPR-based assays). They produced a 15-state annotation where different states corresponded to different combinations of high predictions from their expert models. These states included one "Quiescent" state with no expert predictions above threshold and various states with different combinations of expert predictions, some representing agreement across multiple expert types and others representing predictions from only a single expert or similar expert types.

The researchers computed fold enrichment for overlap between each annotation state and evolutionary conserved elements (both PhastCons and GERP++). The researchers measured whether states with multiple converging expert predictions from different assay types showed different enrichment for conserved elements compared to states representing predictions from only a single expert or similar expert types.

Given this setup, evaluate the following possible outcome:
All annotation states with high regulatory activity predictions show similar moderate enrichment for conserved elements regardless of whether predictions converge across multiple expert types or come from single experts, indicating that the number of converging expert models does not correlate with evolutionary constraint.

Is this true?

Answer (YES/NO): NO